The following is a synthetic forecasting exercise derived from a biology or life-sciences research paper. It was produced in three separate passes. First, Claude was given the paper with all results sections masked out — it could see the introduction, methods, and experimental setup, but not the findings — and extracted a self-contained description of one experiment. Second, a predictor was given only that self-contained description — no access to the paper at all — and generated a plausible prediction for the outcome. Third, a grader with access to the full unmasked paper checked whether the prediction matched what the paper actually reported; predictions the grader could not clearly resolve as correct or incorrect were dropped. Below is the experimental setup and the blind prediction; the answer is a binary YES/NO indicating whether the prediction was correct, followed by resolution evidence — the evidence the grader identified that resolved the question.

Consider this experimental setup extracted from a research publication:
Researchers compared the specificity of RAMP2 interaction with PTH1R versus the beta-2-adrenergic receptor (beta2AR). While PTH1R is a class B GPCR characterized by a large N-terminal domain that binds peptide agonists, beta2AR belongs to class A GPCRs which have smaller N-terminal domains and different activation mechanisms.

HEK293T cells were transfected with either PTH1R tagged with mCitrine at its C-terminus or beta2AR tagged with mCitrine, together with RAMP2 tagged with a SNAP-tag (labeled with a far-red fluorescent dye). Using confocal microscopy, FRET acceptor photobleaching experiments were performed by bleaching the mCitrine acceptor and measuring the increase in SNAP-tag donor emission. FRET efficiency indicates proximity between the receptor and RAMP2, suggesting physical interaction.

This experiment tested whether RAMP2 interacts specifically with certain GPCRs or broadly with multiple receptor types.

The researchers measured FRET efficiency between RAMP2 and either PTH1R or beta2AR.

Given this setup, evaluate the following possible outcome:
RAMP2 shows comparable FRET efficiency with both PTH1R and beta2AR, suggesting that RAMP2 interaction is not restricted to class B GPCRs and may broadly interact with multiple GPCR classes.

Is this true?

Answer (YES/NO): NO